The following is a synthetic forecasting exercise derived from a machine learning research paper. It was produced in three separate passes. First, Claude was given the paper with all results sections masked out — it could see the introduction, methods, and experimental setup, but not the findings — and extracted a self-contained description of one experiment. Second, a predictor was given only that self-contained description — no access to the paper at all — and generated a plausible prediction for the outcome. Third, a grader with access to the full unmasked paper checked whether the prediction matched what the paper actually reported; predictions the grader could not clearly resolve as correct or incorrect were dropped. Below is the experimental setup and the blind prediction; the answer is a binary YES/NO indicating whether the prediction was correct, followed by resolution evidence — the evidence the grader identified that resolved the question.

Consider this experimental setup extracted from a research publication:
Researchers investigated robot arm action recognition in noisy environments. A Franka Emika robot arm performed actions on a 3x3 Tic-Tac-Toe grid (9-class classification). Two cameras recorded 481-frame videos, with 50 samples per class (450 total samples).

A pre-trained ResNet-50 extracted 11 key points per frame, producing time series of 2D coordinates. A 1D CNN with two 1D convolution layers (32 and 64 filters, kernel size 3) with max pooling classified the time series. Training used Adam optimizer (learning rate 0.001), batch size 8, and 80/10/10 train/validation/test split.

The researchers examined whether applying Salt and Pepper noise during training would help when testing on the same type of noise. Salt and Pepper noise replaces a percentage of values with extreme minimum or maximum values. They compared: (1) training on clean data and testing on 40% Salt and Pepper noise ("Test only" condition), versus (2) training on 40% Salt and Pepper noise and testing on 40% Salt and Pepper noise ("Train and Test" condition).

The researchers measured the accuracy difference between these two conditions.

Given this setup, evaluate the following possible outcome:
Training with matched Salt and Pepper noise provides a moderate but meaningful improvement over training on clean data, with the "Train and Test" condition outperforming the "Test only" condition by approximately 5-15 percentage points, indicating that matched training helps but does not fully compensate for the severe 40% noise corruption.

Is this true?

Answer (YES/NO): NO